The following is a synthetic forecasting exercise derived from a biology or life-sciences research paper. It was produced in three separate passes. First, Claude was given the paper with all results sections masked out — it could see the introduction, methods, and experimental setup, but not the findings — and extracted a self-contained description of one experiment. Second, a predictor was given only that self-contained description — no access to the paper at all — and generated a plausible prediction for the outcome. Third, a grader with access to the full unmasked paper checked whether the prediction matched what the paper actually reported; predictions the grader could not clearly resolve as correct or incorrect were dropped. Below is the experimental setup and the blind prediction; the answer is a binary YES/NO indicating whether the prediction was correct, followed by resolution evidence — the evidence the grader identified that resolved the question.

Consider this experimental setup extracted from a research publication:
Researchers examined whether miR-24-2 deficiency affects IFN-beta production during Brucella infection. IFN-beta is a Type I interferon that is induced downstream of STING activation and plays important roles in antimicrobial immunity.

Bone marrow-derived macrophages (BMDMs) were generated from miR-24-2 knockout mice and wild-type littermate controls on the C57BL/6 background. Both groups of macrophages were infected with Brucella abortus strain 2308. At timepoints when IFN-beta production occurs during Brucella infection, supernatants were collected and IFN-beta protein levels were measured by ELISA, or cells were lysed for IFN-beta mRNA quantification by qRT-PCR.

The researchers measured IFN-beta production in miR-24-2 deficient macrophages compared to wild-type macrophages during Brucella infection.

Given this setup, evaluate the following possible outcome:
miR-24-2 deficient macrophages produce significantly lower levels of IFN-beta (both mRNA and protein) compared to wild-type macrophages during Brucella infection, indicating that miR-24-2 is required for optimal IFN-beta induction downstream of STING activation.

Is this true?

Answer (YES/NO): NO